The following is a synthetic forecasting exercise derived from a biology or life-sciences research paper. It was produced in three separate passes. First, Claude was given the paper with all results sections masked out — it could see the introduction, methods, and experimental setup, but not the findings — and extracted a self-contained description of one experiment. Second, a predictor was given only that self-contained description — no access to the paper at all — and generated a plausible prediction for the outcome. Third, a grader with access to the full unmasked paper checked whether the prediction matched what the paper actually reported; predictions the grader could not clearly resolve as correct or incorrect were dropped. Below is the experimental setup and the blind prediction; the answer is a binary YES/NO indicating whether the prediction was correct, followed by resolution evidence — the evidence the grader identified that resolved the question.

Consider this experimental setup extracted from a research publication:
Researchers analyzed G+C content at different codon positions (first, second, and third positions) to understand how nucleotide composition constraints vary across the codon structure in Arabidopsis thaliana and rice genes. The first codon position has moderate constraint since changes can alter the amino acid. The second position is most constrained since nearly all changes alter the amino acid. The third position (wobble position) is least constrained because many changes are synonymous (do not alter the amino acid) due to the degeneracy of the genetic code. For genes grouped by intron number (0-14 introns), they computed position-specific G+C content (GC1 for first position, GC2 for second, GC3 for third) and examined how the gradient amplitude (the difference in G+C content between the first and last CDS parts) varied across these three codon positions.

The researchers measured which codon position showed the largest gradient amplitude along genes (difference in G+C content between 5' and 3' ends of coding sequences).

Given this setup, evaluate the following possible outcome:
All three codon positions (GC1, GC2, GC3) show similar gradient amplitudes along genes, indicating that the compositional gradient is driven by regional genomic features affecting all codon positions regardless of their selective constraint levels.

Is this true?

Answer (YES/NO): NO